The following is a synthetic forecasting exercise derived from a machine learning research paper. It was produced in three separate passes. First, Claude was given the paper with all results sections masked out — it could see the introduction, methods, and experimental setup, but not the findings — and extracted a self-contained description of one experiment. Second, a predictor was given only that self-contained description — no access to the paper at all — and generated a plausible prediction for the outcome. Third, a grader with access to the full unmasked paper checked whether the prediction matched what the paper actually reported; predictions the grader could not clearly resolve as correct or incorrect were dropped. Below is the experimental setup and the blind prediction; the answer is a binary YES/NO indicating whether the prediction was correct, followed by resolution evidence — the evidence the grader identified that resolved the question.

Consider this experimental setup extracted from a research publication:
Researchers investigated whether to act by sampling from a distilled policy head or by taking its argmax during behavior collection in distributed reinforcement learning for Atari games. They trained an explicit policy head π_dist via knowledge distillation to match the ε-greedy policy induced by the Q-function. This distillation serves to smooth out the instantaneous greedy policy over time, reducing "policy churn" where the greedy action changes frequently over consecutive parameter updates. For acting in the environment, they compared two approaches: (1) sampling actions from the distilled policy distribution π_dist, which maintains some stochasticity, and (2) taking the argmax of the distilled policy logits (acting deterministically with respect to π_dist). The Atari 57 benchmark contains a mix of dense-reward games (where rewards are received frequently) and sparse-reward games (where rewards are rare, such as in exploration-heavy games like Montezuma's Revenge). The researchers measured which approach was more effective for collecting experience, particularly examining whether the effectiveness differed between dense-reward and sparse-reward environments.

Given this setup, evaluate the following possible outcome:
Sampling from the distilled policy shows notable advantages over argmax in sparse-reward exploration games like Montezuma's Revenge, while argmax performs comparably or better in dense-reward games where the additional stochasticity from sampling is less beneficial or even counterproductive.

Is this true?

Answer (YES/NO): NO